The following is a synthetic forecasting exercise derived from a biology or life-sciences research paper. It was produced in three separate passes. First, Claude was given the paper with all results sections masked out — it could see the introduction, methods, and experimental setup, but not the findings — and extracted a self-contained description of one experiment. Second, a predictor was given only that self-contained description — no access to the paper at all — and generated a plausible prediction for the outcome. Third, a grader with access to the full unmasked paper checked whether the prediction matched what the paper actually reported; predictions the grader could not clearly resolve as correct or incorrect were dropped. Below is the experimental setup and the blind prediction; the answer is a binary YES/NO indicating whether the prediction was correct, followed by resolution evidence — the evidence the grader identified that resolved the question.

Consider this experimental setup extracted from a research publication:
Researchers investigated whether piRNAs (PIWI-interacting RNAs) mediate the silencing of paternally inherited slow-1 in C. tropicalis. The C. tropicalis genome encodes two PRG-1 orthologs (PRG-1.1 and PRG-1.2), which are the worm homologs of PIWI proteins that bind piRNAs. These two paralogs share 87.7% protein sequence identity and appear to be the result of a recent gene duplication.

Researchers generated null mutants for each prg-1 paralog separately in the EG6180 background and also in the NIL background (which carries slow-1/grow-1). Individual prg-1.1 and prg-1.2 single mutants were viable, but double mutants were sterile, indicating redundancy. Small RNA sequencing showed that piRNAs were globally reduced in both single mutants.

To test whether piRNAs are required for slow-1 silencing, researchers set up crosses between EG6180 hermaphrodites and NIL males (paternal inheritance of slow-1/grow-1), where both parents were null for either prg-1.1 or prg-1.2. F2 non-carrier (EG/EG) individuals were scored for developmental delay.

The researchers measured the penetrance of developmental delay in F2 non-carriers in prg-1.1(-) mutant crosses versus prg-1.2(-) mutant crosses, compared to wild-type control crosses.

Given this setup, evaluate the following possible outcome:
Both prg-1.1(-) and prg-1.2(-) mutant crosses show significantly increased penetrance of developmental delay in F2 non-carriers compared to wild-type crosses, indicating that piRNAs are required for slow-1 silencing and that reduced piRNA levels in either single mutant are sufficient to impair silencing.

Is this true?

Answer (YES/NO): NO